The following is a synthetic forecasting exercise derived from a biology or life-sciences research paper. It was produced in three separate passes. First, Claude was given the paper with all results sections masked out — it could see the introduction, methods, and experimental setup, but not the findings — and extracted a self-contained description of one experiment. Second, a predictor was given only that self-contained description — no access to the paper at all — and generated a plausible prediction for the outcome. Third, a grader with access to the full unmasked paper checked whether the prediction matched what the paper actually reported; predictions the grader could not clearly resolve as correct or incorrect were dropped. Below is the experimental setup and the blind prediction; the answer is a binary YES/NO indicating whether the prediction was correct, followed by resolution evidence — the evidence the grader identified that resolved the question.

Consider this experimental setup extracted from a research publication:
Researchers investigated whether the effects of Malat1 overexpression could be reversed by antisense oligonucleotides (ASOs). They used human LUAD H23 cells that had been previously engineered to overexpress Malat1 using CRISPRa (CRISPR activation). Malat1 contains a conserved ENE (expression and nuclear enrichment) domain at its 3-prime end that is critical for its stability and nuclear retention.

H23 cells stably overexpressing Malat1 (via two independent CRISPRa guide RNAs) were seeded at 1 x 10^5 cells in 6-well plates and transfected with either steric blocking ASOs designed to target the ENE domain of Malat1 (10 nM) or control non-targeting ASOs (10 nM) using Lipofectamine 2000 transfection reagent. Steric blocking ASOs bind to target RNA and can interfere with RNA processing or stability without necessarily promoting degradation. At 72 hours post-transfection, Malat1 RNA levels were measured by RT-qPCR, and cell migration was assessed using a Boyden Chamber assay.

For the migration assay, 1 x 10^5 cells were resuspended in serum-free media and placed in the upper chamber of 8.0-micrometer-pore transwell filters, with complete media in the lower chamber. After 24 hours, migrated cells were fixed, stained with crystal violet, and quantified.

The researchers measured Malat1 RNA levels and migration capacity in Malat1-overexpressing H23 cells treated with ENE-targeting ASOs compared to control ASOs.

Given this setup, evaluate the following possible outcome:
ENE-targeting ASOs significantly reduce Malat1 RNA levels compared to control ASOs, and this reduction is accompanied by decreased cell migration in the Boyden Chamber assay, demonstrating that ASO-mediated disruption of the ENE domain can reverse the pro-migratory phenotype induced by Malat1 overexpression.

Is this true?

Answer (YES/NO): YES